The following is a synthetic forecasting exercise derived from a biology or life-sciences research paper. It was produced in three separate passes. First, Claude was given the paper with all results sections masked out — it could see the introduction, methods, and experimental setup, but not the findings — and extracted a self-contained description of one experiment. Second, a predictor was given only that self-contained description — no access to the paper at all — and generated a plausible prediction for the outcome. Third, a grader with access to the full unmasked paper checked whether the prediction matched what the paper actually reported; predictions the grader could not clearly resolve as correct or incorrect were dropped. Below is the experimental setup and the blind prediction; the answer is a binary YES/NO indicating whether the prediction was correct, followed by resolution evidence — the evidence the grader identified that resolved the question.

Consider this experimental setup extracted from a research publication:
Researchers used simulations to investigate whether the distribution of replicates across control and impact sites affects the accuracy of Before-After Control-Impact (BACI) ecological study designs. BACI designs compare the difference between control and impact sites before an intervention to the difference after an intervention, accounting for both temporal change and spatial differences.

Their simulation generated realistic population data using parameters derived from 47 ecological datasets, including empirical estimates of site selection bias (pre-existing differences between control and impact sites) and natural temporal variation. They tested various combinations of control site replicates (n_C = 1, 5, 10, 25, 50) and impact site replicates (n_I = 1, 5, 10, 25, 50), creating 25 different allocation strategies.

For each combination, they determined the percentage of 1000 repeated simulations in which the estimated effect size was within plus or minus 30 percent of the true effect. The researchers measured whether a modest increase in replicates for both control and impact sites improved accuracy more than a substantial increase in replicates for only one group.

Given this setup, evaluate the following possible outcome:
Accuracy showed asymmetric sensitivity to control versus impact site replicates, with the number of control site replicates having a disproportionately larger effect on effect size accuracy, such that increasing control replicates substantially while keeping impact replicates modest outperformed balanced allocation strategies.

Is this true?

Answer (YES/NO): NO